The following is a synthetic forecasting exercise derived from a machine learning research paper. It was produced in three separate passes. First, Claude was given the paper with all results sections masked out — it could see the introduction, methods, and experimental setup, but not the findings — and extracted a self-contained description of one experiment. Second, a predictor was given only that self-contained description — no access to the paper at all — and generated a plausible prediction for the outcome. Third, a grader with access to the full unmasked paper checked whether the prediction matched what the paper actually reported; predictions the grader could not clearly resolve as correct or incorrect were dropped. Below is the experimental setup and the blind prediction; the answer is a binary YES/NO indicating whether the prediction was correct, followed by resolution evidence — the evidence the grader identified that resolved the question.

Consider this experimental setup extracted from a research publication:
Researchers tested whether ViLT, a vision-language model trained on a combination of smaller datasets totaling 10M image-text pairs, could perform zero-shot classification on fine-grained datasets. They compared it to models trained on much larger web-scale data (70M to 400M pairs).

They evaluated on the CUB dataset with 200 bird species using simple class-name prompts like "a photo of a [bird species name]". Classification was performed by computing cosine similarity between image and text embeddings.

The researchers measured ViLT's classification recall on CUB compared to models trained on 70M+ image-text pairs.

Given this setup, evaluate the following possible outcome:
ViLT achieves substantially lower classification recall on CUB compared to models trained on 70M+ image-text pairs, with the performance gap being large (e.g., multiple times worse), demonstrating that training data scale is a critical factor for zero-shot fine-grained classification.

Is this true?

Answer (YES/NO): YES